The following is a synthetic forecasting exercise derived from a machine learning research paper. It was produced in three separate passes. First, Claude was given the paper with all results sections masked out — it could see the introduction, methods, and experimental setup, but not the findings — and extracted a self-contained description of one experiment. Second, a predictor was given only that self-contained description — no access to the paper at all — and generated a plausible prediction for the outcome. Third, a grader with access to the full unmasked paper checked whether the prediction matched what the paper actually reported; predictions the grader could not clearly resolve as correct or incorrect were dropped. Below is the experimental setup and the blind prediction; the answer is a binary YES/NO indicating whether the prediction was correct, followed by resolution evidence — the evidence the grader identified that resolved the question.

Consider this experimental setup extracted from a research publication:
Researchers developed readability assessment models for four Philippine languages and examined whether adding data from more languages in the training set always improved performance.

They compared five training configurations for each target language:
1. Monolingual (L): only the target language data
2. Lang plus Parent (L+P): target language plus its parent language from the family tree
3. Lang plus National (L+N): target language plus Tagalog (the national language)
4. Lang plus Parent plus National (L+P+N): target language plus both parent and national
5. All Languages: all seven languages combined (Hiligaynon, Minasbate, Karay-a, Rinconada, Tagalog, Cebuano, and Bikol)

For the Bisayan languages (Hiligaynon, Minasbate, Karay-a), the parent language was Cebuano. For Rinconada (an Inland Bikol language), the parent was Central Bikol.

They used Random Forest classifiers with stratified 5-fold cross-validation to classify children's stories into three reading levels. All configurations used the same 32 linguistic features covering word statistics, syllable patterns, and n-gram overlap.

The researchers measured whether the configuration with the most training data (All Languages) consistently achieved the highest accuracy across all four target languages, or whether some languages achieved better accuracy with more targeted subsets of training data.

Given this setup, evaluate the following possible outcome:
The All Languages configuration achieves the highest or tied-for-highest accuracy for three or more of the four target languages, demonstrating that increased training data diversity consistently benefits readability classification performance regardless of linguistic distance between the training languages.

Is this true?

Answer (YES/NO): NO